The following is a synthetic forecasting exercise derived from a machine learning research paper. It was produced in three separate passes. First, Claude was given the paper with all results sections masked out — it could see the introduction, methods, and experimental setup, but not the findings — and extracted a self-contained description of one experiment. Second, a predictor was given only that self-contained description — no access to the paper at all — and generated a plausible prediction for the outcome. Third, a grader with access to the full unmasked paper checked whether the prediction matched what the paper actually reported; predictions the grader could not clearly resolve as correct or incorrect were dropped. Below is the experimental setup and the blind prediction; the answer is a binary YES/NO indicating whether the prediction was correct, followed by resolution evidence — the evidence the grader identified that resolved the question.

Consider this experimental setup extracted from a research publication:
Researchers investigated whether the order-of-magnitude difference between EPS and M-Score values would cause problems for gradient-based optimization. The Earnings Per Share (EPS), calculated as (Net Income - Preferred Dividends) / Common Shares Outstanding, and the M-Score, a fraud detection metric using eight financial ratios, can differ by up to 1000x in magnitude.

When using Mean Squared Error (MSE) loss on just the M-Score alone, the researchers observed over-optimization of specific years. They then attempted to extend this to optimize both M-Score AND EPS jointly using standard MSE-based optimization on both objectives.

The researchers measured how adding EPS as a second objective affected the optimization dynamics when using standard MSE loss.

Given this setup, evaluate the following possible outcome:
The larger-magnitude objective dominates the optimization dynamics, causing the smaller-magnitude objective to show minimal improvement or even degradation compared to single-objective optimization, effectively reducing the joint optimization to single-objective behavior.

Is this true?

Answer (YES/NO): YES